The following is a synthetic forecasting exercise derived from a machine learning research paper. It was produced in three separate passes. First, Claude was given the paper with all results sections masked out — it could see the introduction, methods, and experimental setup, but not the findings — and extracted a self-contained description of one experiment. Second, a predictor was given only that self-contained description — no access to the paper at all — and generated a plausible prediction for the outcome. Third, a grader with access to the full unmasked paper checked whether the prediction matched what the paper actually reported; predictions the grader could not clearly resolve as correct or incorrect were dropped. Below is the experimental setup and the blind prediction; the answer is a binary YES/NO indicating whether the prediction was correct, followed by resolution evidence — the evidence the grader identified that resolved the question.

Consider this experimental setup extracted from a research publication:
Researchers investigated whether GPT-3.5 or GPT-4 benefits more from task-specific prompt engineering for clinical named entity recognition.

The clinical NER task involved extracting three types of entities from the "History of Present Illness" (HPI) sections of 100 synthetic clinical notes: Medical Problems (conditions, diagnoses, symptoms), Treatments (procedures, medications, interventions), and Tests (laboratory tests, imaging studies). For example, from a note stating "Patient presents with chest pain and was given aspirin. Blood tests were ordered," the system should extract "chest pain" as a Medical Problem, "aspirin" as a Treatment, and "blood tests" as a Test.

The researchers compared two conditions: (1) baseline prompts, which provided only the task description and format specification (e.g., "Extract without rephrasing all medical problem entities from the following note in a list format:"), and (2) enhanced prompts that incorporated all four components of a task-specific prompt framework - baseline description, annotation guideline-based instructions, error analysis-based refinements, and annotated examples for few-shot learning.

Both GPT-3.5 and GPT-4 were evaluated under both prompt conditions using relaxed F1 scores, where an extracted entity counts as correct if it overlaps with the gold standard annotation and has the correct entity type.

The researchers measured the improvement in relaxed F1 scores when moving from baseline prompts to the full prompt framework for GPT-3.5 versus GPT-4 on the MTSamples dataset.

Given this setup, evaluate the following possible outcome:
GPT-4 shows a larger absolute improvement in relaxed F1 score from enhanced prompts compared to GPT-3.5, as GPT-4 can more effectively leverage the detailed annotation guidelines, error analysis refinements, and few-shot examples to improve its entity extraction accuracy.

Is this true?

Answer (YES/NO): NO